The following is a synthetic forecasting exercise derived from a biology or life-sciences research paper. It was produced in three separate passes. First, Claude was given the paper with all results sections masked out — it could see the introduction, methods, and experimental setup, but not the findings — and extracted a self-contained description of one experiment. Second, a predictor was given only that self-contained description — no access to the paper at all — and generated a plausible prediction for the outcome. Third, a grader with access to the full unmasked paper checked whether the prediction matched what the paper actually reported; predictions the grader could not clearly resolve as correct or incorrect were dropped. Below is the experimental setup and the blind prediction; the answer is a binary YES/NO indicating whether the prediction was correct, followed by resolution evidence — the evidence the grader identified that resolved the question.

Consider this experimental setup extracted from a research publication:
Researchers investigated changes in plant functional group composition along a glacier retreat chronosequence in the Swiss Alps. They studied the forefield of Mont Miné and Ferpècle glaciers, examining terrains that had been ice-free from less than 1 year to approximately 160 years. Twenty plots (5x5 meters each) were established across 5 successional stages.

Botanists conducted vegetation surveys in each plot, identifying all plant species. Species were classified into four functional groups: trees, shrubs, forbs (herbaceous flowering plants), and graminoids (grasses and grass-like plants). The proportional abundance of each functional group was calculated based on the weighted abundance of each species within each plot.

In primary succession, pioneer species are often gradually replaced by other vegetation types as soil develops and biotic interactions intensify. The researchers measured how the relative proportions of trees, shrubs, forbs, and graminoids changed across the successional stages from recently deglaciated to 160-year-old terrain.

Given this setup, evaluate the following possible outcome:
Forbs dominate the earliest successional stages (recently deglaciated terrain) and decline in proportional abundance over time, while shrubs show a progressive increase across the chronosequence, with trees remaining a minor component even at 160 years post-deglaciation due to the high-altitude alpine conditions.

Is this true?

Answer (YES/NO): NO